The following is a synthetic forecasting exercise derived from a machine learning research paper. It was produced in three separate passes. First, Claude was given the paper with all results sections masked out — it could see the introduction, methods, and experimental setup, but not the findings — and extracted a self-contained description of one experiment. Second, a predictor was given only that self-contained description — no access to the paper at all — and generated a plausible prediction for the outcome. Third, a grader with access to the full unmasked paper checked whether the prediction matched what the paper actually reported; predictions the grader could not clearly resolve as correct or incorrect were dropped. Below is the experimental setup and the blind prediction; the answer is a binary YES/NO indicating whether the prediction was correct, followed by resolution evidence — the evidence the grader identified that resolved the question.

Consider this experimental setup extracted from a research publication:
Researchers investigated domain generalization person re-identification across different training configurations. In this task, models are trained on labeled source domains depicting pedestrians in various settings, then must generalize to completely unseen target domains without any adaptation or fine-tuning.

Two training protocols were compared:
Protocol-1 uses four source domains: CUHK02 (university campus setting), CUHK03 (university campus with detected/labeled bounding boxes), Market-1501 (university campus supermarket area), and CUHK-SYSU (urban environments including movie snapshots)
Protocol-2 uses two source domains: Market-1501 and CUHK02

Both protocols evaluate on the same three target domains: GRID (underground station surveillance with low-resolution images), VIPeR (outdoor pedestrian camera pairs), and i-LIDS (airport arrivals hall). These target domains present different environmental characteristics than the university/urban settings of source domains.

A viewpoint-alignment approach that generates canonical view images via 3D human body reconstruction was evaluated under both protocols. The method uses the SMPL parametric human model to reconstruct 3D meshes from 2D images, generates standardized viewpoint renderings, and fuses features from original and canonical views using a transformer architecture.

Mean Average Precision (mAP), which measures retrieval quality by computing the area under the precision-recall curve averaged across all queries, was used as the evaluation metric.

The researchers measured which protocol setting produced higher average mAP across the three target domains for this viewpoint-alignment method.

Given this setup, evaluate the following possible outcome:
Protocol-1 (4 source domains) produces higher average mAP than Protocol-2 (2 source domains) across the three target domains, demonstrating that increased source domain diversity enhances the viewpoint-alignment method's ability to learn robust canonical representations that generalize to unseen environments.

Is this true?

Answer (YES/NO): NO